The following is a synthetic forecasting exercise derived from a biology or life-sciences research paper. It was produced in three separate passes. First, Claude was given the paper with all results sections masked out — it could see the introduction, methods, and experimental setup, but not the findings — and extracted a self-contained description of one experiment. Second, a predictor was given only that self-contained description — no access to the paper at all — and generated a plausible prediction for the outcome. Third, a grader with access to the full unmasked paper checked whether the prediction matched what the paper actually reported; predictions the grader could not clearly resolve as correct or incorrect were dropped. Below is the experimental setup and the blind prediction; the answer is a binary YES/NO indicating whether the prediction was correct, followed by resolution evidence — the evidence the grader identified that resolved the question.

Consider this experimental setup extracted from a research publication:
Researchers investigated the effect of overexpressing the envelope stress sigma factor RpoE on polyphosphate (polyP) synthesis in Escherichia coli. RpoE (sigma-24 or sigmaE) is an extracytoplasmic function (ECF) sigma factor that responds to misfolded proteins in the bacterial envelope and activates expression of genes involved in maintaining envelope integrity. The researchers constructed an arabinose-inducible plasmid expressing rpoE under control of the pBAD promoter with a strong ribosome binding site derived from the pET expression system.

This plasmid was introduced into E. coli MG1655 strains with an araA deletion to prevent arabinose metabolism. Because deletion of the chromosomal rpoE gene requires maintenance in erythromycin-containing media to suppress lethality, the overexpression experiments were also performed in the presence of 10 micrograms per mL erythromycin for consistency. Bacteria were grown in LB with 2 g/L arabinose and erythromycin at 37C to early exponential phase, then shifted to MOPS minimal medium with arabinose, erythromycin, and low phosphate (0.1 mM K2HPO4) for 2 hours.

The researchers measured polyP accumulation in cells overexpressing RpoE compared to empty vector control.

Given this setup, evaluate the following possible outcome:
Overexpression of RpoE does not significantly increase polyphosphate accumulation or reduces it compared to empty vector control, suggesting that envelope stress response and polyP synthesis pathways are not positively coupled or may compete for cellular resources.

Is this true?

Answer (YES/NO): NO